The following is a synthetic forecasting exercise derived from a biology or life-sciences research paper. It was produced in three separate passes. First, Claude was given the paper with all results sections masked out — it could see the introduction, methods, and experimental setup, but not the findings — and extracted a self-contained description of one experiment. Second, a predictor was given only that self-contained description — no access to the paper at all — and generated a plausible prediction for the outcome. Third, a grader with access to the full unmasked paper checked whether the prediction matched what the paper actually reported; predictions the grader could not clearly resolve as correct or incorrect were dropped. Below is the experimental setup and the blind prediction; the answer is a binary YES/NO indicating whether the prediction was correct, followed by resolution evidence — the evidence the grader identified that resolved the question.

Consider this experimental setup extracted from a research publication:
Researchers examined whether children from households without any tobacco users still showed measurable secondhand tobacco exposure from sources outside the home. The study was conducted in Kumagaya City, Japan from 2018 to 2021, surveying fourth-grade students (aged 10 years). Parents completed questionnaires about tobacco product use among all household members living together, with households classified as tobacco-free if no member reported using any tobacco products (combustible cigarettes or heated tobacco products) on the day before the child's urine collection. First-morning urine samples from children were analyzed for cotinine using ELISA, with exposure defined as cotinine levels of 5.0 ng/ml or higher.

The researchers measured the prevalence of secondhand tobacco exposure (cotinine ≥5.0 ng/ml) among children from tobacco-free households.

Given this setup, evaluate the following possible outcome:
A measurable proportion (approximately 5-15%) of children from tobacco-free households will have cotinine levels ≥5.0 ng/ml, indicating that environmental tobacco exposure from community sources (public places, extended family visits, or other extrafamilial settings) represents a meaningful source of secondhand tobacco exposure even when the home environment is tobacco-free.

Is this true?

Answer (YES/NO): NO